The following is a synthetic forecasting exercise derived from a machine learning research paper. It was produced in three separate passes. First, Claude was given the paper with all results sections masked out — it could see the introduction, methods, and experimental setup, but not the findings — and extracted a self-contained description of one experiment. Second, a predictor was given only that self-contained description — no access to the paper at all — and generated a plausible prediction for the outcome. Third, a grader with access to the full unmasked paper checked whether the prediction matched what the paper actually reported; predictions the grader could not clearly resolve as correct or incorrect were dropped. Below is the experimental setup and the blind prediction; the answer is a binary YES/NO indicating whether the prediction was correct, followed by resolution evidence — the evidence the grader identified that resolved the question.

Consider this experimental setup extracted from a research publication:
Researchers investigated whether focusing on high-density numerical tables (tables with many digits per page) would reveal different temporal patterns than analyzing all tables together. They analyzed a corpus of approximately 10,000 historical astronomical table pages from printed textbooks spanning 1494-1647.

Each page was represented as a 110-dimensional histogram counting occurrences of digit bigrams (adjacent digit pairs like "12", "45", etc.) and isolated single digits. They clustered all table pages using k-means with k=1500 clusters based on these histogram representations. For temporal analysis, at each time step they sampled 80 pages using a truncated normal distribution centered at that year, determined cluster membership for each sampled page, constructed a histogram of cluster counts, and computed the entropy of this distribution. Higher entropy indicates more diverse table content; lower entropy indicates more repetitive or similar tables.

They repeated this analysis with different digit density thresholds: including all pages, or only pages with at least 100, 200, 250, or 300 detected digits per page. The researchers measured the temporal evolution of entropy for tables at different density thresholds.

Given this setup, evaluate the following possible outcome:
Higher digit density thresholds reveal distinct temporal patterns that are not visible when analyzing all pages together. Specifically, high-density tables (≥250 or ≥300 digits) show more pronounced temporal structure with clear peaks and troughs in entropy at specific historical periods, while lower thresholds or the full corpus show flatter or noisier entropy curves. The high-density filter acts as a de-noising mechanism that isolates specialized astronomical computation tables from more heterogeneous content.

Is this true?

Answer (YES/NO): YES